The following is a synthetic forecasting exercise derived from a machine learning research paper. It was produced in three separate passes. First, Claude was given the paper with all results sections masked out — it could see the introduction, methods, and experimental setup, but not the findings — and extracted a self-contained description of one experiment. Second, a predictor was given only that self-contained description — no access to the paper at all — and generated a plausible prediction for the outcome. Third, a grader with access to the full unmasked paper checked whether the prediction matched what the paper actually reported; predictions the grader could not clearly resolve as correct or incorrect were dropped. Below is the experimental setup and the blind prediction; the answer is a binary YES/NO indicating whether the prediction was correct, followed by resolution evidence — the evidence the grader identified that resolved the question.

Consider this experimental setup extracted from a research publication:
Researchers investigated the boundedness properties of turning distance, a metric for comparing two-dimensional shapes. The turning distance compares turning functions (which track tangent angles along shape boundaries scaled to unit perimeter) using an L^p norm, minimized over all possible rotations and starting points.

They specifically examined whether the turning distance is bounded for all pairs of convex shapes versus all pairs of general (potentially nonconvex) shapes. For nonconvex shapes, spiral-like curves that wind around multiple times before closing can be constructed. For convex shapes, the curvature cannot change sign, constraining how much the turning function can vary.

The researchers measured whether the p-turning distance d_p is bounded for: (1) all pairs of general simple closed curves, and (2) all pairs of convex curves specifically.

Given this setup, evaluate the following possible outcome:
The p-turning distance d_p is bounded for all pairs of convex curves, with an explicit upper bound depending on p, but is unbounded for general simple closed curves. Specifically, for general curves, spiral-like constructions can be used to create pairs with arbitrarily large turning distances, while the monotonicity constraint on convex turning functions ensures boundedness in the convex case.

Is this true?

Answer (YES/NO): YES